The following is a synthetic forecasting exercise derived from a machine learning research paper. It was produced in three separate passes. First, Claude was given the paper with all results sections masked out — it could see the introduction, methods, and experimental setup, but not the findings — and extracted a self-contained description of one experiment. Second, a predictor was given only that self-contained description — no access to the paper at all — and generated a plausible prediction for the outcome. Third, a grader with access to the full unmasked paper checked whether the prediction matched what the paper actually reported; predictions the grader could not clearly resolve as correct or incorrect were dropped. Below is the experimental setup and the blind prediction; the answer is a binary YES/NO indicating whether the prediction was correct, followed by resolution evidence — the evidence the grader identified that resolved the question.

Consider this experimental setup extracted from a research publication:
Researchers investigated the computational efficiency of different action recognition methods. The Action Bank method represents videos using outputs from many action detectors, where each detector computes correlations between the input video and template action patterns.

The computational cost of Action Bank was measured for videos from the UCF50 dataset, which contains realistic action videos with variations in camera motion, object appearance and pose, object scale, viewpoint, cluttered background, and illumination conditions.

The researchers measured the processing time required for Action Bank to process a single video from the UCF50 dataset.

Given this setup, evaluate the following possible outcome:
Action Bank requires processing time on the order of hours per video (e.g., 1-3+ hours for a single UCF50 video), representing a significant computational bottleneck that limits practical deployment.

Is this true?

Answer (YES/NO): YES